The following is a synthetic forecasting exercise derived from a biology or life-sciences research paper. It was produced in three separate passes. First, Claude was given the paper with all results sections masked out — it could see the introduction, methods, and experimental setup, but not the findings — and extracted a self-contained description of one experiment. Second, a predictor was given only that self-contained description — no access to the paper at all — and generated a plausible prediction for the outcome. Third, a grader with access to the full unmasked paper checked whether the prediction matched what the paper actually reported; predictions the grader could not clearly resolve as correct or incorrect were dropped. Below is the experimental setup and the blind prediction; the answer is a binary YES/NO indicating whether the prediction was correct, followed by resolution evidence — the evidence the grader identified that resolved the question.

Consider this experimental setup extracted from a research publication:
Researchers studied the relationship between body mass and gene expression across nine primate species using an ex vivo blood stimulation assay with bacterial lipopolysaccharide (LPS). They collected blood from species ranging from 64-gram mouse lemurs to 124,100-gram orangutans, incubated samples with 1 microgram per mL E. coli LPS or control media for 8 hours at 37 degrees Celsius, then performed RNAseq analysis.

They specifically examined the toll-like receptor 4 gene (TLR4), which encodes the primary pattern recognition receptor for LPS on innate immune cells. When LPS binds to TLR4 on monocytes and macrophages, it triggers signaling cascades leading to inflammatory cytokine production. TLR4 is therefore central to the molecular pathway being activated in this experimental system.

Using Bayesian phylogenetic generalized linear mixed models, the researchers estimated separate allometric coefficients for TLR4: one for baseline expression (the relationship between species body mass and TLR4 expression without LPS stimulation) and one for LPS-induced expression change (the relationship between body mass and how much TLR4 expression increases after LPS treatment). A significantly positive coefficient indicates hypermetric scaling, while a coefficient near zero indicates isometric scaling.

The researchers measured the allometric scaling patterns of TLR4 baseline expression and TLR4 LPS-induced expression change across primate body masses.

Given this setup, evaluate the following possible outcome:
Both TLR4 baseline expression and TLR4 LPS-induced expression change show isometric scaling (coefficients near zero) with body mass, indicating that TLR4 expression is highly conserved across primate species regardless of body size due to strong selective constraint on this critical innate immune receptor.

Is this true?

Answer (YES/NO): NO